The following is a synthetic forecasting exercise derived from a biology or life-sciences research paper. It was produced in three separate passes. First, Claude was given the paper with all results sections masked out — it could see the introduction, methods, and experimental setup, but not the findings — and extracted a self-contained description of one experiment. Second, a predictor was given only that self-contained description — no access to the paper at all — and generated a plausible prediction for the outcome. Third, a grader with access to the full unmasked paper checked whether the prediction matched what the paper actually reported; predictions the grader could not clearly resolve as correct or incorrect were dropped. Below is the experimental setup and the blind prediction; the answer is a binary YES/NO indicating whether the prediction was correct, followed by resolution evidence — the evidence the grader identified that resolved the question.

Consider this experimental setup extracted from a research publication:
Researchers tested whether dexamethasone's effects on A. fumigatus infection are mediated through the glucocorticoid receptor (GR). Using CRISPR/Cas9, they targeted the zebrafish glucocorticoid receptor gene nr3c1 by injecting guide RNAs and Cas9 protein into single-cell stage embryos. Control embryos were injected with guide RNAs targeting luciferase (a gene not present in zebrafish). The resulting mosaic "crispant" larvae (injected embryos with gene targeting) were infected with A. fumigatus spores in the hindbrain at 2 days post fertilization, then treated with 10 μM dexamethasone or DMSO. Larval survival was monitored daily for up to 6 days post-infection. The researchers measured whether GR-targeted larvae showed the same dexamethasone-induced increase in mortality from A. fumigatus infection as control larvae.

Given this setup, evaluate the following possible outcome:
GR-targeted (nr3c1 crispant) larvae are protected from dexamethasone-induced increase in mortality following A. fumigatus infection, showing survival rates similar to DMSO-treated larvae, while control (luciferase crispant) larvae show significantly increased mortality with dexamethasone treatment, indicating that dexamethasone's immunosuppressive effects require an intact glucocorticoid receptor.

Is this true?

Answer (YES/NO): YES